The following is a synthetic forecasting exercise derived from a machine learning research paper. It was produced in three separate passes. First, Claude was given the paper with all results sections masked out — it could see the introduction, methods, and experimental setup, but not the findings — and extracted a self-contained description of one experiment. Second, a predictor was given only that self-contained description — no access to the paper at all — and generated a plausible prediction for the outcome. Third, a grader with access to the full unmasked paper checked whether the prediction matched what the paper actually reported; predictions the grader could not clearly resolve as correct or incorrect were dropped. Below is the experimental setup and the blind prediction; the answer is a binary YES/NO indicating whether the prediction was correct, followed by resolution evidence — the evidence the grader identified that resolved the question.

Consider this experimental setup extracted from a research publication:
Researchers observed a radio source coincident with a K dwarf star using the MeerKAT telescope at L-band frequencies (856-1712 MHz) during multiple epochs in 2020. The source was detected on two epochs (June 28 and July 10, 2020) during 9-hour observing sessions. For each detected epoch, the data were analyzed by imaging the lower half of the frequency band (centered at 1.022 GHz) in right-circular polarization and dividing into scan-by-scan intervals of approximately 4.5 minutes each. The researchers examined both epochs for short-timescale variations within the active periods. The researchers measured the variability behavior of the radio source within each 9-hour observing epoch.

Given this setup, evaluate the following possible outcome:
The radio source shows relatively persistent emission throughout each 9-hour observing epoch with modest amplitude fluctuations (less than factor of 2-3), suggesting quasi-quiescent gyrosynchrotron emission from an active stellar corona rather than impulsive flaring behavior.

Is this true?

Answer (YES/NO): NO